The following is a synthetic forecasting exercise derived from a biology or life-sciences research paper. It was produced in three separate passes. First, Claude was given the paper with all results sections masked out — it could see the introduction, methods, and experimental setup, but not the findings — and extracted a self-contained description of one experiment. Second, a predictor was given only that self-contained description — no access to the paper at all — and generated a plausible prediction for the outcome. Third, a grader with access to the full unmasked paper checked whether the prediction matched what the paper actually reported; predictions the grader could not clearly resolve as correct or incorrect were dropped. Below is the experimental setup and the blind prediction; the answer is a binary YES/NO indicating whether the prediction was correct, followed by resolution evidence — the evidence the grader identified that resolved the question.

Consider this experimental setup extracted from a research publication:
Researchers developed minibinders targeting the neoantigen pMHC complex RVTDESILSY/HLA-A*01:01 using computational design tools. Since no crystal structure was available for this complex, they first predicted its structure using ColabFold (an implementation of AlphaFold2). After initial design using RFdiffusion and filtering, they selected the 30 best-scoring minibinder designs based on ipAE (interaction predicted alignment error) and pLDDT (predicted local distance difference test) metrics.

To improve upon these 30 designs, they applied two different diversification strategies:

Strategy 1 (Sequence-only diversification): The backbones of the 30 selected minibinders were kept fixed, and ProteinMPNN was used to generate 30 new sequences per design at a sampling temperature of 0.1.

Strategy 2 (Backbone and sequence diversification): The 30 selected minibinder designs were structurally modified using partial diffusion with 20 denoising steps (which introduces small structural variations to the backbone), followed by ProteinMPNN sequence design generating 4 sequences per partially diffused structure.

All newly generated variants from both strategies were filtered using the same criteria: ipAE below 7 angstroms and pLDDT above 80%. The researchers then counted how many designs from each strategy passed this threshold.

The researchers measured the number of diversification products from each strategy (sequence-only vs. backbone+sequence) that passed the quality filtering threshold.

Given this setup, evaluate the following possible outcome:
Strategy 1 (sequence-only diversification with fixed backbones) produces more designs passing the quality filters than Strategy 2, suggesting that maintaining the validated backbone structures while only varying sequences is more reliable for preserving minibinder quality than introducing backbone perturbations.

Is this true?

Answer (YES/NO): NO